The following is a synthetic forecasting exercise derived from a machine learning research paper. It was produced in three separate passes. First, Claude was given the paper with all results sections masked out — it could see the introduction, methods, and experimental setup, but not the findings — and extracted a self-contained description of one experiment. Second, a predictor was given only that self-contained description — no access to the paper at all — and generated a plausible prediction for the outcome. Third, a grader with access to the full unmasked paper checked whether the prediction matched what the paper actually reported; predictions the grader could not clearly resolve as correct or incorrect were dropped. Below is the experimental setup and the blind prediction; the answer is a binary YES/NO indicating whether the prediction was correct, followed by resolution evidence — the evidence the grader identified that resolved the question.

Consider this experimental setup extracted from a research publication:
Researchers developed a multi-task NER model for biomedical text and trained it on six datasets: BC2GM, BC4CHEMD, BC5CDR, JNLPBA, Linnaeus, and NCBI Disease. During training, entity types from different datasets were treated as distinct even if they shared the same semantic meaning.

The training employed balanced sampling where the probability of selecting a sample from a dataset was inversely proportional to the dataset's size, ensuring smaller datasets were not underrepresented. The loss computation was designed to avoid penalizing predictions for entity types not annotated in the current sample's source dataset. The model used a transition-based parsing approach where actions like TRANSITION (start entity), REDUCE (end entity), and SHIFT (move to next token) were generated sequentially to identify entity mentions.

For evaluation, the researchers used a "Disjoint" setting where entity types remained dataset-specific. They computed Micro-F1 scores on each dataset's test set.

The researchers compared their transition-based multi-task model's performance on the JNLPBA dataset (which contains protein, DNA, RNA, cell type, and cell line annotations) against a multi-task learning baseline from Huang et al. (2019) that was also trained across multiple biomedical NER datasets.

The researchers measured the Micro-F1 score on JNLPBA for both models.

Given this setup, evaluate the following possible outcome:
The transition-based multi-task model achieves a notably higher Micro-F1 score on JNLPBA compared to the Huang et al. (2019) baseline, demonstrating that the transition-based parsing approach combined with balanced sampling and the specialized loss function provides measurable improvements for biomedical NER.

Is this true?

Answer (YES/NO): NO